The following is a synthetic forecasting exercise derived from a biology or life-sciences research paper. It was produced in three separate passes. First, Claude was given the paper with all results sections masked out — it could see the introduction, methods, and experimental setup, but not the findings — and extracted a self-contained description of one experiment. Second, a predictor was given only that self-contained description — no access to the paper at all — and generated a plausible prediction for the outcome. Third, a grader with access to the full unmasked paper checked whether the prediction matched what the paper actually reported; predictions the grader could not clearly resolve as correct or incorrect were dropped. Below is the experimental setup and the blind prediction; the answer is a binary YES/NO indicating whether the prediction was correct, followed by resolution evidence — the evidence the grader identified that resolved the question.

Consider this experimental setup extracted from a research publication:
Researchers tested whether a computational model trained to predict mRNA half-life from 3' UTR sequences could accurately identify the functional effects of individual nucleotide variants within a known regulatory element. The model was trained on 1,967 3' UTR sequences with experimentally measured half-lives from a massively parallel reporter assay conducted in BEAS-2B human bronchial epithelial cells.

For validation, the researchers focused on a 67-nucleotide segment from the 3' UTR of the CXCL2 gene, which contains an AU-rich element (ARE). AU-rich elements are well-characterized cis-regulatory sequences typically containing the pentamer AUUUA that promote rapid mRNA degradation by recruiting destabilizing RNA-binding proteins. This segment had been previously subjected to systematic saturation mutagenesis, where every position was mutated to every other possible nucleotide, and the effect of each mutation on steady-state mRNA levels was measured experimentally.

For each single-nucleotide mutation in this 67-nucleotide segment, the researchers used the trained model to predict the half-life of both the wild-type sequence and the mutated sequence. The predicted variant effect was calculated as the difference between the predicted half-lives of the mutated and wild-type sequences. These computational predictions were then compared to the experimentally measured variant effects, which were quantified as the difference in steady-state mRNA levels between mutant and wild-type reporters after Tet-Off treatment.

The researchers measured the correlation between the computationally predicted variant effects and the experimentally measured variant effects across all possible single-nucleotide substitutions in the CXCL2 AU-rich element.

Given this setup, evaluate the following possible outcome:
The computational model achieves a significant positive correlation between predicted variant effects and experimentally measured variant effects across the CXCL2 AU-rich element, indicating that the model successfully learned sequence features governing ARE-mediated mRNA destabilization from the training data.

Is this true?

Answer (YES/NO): YES